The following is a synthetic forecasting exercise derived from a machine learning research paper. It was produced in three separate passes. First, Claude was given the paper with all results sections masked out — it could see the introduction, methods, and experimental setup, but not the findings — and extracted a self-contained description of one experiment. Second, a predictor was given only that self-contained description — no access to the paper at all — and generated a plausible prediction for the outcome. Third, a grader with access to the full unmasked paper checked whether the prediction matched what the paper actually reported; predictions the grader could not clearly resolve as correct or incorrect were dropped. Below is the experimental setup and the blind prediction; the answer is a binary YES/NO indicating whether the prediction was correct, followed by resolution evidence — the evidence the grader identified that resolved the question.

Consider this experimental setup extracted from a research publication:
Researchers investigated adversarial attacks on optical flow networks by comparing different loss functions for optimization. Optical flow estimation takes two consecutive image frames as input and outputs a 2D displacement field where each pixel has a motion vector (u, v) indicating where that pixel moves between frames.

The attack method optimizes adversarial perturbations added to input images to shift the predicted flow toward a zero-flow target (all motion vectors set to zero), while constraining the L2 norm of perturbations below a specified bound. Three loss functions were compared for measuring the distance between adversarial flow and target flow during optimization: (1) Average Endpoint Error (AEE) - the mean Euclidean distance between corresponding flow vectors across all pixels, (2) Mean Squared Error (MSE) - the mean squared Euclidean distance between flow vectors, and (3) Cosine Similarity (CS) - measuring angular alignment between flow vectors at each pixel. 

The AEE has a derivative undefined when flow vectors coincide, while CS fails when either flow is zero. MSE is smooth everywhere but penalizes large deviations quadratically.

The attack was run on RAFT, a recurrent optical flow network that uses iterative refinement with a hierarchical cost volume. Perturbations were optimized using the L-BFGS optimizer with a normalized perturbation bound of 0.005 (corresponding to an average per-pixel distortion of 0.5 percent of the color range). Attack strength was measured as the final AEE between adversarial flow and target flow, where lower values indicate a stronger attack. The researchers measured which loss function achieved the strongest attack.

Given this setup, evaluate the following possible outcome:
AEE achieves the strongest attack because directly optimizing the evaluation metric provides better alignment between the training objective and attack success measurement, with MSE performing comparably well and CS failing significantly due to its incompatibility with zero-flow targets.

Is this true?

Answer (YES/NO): NO